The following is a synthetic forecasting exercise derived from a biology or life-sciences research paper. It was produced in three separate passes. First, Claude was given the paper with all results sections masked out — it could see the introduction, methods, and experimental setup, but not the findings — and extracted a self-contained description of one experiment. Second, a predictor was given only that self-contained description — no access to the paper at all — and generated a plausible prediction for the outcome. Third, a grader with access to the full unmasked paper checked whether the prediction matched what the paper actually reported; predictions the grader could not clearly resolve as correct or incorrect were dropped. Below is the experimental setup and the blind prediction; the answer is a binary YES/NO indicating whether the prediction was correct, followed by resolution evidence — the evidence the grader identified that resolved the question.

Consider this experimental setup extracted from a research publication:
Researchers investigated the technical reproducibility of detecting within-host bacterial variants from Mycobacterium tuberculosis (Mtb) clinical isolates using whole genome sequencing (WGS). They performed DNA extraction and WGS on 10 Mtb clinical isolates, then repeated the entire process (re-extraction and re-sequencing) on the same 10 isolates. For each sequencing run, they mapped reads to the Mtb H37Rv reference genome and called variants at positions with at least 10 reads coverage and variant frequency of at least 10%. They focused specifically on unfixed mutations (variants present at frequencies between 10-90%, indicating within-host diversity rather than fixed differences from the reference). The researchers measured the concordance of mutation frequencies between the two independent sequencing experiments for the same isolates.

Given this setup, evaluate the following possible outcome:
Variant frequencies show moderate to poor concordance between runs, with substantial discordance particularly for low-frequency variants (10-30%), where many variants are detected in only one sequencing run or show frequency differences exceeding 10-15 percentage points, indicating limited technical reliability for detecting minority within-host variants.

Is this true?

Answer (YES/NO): NO